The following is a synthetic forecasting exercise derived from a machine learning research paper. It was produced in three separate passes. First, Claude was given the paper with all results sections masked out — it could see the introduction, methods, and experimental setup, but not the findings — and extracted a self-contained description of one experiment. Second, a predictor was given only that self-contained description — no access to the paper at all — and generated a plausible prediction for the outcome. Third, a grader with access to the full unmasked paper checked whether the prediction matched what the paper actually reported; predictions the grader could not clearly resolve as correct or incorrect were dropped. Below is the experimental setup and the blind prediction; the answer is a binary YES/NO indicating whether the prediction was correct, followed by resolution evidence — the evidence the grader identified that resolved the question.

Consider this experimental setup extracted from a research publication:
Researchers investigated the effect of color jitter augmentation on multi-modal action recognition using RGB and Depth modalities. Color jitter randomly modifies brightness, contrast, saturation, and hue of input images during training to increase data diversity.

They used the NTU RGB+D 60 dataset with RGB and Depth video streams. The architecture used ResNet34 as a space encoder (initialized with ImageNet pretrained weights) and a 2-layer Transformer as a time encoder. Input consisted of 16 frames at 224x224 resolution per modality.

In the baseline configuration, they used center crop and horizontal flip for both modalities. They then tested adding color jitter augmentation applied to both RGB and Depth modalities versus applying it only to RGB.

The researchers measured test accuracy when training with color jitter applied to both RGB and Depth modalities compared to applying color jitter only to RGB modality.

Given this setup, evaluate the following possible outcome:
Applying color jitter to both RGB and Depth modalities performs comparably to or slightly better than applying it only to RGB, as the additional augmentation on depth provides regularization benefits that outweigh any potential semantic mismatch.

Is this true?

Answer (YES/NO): NO